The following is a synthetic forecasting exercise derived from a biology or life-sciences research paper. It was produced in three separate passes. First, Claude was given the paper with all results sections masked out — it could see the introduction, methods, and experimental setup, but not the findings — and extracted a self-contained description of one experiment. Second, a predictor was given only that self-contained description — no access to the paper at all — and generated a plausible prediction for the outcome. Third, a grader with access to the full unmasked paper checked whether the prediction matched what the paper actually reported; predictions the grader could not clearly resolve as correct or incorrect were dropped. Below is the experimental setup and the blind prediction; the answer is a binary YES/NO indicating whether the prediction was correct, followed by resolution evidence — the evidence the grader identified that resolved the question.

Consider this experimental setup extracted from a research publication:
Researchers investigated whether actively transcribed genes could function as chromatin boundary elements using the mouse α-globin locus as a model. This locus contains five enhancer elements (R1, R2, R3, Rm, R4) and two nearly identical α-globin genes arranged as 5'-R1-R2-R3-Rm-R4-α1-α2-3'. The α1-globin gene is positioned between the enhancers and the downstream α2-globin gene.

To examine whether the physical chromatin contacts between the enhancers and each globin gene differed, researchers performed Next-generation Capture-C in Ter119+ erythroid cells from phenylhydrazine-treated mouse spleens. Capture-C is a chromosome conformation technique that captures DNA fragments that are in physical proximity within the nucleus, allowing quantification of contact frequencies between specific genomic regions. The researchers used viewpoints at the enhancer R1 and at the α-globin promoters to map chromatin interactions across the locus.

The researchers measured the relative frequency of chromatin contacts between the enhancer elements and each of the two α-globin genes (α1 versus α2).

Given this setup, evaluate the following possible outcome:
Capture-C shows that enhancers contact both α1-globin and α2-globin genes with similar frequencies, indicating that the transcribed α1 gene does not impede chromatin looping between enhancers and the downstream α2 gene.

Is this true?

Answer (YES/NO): NO